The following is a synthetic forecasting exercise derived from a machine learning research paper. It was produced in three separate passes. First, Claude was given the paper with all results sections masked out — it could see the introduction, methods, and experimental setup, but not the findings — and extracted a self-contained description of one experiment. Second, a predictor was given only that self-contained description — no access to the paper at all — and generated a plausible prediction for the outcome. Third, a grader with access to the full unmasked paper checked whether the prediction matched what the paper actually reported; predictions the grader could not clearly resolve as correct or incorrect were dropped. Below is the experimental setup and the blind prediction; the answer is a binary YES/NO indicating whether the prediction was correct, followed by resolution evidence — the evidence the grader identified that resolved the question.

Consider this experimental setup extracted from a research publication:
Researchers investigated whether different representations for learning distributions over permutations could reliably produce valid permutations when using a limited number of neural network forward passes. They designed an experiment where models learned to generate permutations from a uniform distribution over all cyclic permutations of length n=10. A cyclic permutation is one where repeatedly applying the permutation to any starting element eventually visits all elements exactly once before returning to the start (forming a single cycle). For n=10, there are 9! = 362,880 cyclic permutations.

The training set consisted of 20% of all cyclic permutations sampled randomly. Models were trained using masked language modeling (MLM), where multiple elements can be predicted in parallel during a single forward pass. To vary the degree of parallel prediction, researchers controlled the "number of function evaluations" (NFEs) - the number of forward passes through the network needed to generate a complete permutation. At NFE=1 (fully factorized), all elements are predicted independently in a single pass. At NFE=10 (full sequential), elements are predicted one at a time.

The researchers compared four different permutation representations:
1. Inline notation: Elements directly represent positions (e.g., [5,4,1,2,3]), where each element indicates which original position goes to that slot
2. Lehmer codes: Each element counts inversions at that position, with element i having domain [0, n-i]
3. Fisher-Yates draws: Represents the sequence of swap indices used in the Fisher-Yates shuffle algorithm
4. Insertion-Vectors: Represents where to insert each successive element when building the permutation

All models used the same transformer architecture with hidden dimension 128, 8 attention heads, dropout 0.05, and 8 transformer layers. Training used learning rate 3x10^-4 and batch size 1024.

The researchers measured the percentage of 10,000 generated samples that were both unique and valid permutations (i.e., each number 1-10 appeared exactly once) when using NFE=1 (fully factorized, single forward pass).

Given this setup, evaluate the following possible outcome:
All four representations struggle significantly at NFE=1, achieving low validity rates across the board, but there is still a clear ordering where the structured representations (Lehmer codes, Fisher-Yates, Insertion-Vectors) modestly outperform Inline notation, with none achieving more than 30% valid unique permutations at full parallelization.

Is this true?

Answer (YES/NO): NO